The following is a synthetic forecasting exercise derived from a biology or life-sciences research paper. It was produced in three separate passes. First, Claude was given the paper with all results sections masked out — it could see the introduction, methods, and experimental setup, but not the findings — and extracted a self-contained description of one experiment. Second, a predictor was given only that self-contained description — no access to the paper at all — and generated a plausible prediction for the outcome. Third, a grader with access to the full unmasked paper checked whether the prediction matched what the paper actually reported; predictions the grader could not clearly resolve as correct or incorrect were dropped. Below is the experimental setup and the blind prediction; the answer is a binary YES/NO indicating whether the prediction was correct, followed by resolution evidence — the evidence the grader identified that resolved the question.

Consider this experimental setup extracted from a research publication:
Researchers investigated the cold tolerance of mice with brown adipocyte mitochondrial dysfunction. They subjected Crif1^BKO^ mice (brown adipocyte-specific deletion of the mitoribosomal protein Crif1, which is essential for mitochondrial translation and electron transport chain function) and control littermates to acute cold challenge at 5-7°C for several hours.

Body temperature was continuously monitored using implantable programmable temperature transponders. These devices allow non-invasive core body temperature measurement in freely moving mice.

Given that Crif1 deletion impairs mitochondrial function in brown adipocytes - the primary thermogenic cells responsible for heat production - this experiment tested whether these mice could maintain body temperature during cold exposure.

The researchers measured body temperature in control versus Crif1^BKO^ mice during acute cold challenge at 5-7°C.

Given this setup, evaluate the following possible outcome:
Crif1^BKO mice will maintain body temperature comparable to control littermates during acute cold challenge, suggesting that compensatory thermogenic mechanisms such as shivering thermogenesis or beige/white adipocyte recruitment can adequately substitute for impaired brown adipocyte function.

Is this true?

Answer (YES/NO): NO